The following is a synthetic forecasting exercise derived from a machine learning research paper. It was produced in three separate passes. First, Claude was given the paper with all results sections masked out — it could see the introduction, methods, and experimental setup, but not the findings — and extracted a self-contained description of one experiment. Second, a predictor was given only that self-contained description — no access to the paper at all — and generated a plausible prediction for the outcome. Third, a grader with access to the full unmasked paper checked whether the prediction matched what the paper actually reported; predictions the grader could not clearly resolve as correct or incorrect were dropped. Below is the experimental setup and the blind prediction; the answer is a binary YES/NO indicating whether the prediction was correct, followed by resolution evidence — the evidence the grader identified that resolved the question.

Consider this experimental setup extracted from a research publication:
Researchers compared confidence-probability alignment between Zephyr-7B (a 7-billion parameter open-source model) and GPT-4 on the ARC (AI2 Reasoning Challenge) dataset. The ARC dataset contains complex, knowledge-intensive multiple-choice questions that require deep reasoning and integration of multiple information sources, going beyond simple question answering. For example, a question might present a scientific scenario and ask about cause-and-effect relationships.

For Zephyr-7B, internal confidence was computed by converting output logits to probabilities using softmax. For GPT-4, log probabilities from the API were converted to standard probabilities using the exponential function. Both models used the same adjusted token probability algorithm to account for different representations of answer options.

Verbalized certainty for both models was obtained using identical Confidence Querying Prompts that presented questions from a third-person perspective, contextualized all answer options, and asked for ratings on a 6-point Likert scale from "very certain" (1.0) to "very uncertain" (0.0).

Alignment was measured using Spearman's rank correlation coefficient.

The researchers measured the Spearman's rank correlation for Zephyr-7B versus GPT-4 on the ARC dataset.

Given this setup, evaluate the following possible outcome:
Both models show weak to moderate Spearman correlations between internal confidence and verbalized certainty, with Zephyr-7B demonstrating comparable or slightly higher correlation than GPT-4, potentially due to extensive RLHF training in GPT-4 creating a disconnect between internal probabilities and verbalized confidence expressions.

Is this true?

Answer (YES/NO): NO